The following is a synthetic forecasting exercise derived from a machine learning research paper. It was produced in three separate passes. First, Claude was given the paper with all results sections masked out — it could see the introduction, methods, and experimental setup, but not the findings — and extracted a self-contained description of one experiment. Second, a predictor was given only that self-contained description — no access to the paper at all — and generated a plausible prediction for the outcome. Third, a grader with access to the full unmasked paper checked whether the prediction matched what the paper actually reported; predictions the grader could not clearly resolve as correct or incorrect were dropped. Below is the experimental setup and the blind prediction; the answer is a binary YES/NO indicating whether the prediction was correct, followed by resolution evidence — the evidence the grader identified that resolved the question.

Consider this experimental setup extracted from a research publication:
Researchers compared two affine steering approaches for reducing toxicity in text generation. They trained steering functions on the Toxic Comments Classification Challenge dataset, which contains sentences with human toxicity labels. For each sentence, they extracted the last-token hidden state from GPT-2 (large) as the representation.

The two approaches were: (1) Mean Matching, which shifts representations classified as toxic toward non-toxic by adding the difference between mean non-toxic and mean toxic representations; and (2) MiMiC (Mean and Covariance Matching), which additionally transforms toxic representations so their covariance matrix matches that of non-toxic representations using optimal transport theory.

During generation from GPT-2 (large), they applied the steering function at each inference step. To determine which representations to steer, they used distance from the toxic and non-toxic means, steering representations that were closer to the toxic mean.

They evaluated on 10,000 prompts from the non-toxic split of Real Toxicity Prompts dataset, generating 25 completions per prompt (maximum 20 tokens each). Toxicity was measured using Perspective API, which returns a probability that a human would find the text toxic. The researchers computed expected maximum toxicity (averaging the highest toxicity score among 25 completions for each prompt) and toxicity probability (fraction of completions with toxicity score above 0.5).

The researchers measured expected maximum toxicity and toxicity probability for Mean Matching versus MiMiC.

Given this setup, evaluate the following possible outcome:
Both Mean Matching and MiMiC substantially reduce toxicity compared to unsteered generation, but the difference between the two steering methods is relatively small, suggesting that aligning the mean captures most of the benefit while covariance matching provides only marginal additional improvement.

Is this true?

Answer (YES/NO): NO